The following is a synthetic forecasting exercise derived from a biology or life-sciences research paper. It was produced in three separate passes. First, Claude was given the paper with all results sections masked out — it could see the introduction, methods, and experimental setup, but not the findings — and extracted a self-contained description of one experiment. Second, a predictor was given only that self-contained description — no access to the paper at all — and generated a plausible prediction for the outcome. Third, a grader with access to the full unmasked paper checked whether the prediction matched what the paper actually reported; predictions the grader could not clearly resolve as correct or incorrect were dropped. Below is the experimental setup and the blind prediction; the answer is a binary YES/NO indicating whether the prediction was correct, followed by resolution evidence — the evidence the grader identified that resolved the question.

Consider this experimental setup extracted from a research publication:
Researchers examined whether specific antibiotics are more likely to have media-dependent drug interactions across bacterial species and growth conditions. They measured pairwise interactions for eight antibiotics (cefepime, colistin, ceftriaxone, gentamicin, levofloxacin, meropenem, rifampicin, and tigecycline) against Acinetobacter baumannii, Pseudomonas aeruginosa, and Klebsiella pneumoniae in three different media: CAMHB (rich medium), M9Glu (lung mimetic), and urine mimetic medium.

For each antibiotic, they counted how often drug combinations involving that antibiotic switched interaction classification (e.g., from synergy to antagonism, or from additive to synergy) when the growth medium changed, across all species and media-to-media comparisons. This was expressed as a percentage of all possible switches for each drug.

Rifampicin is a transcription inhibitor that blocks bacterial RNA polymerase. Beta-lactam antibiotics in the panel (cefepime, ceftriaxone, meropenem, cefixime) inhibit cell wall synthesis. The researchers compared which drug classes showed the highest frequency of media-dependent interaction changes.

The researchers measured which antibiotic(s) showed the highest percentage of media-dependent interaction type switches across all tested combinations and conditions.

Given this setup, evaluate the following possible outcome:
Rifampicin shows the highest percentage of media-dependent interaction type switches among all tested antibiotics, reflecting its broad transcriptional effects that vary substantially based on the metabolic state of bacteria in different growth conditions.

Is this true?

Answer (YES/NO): NO